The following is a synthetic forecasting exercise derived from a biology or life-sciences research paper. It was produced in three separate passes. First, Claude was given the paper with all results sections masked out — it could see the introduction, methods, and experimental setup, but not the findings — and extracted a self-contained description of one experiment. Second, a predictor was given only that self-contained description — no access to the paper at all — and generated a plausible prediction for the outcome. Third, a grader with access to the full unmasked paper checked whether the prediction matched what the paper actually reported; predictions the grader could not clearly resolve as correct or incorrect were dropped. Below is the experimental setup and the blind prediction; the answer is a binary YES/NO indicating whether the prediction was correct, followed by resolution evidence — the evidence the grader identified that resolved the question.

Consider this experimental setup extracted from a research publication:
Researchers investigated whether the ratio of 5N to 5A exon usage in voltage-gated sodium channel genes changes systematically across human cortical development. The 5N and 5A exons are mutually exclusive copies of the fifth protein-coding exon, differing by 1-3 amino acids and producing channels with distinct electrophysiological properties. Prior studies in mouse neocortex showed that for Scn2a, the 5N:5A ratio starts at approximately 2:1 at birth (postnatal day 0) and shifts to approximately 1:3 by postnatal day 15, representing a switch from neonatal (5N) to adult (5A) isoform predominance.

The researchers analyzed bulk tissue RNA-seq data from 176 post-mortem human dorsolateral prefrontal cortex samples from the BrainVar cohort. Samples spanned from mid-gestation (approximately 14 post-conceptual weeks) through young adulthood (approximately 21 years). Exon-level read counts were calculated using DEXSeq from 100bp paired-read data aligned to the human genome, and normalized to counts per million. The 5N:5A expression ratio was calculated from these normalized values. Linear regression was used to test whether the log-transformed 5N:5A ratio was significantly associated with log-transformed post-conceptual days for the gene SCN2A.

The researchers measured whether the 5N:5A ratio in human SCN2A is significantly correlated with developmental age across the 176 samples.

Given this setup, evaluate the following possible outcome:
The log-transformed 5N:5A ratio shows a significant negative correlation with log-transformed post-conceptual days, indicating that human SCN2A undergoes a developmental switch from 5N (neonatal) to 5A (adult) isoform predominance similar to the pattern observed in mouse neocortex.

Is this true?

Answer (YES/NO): YES